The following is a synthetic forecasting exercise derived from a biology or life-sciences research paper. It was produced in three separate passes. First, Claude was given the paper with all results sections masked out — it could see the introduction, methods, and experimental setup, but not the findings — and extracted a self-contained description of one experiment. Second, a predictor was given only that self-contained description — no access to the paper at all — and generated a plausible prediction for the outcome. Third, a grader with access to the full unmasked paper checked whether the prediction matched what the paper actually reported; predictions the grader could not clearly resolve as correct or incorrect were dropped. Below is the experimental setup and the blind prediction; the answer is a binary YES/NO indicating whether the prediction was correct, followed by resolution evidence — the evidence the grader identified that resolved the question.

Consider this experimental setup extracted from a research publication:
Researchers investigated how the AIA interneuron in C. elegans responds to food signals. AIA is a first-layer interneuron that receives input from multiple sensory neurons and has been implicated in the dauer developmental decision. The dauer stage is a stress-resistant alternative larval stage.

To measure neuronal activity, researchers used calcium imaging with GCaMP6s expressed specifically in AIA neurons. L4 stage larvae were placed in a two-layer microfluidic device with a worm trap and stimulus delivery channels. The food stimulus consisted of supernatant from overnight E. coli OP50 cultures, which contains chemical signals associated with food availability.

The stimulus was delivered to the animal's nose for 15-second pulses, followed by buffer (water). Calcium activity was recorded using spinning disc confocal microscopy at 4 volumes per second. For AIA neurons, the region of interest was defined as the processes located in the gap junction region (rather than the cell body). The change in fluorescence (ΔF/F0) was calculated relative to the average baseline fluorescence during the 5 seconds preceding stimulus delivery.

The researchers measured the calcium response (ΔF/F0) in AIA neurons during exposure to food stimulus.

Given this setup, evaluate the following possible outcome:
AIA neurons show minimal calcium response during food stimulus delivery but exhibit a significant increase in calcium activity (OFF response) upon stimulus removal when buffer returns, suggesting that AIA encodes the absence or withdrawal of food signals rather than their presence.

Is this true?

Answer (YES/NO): NO